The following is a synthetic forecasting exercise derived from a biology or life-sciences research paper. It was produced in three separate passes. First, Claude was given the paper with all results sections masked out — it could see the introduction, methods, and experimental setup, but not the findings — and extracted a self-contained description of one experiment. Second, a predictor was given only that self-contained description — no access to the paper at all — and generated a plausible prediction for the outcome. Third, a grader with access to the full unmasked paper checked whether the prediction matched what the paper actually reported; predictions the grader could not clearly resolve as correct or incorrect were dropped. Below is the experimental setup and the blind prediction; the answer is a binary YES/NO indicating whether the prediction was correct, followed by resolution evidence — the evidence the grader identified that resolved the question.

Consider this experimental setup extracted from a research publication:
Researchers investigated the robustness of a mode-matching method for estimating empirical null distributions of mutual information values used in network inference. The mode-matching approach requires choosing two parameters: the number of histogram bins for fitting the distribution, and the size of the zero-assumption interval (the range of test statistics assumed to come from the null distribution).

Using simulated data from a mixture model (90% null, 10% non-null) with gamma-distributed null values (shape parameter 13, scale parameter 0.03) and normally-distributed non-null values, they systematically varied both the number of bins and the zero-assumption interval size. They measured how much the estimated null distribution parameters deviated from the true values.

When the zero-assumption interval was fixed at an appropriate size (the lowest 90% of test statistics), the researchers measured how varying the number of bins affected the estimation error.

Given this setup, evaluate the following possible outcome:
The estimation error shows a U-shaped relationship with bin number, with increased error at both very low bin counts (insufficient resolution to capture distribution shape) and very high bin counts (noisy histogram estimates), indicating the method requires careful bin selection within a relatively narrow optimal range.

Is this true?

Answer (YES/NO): NO